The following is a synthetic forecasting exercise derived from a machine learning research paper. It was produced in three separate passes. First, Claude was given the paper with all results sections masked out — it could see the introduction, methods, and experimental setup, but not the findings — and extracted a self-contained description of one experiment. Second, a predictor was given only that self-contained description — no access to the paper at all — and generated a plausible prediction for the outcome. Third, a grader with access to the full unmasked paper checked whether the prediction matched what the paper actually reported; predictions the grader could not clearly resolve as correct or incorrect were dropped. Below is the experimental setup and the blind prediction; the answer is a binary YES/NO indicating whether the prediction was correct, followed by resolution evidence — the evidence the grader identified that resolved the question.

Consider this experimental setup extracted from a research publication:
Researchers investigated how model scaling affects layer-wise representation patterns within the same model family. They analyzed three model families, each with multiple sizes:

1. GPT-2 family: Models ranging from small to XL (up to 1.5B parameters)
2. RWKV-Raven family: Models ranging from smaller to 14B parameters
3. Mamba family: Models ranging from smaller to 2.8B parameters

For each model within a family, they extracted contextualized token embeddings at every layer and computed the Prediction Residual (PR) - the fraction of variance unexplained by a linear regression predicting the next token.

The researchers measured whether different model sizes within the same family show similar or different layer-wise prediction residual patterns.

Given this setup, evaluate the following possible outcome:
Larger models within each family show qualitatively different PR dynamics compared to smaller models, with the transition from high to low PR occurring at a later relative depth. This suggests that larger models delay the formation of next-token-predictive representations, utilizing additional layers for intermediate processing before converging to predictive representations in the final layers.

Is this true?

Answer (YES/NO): NO